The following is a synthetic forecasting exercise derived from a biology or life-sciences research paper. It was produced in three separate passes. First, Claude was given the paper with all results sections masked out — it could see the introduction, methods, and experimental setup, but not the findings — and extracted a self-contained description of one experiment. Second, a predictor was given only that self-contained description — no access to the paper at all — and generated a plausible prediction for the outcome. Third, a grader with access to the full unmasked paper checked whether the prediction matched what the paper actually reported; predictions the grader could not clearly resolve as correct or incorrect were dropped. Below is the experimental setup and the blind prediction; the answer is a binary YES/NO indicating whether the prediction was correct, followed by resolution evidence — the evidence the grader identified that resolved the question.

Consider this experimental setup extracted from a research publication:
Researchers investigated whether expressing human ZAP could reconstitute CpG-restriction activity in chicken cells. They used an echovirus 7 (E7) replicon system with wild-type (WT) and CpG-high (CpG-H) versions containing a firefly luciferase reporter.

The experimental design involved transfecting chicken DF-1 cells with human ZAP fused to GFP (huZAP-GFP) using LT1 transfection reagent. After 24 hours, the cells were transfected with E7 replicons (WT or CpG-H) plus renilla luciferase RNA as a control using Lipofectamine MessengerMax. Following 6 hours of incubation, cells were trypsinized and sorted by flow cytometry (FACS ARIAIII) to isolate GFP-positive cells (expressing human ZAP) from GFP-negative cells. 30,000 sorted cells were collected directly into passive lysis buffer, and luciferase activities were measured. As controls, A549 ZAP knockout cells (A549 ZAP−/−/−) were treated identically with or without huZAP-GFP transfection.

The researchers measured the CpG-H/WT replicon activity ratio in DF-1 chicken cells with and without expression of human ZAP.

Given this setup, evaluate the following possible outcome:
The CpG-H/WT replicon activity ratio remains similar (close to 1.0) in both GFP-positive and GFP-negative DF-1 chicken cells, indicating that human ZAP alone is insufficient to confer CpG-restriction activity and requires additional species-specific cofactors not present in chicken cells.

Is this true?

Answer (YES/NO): YES